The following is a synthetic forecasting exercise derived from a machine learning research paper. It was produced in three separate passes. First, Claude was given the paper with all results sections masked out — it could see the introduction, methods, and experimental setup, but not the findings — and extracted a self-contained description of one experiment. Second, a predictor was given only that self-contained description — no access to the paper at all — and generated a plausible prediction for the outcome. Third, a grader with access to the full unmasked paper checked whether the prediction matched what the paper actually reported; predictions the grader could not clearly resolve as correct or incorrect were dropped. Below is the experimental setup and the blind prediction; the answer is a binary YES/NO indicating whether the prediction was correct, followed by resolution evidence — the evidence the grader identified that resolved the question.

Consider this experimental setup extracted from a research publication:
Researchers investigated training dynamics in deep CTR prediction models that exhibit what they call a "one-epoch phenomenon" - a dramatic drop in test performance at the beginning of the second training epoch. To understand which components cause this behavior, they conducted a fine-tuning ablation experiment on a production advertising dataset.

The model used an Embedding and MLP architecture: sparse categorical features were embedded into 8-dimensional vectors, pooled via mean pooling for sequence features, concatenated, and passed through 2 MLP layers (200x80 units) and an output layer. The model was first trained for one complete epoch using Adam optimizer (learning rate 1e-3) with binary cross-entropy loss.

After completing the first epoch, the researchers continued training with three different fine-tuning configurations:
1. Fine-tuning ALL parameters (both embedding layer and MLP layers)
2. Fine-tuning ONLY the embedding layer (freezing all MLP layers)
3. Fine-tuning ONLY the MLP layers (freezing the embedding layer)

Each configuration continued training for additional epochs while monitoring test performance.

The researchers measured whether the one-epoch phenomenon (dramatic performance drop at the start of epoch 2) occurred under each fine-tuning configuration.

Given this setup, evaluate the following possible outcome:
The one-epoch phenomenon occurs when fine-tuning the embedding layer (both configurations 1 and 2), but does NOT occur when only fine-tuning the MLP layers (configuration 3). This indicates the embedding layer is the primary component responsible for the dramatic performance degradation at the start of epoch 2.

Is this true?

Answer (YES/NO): NO